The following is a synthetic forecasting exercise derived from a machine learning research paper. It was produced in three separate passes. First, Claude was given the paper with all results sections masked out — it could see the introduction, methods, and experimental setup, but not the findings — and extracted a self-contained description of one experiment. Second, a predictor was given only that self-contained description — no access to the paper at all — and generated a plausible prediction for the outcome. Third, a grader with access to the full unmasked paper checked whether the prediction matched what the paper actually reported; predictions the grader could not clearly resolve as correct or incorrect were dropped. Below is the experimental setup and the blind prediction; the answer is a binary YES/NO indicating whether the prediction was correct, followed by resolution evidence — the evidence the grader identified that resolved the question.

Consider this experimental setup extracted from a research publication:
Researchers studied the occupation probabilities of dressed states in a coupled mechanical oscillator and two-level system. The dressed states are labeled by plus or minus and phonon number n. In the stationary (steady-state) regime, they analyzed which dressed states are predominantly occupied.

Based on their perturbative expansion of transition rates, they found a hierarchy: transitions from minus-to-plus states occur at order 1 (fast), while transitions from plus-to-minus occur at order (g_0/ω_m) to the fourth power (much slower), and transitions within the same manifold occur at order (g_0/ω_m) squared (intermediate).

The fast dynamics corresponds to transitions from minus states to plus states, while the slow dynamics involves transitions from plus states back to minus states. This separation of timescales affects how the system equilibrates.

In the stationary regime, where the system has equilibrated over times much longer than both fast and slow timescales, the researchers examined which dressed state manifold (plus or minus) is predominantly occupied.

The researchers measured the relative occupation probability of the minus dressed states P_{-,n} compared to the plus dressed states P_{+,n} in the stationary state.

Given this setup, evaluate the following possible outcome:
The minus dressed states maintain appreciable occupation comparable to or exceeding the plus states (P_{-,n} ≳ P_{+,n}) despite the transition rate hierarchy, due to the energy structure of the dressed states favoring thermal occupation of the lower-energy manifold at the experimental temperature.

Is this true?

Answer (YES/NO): NO